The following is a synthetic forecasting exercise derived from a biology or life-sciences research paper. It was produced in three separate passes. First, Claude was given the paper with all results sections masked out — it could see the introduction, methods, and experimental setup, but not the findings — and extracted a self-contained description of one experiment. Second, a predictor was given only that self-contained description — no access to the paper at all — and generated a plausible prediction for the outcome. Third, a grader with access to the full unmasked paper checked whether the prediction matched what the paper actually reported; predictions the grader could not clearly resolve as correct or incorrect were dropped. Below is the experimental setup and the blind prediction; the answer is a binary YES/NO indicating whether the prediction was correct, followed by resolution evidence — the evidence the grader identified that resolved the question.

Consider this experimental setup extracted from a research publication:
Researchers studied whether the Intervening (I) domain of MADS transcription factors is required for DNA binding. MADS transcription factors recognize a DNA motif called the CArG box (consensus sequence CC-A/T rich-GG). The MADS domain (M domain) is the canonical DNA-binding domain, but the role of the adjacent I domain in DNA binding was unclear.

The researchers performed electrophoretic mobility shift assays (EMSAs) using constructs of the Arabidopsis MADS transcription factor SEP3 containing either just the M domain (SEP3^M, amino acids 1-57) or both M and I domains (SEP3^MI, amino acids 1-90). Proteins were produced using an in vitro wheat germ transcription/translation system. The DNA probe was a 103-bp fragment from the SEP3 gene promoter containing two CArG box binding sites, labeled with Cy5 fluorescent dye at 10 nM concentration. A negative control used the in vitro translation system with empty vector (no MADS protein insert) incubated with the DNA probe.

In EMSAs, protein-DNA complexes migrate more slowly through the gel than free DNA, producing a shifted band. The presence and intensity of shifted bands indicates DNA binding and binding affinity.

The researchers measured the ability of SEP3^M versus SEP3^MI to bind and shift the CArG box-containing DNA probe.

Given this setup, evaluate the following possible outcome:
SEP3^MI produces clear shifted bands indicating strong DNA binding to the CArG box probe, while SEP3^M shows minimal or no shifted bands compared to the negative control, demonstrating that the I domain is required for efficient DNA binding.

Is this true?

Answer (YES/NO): YES